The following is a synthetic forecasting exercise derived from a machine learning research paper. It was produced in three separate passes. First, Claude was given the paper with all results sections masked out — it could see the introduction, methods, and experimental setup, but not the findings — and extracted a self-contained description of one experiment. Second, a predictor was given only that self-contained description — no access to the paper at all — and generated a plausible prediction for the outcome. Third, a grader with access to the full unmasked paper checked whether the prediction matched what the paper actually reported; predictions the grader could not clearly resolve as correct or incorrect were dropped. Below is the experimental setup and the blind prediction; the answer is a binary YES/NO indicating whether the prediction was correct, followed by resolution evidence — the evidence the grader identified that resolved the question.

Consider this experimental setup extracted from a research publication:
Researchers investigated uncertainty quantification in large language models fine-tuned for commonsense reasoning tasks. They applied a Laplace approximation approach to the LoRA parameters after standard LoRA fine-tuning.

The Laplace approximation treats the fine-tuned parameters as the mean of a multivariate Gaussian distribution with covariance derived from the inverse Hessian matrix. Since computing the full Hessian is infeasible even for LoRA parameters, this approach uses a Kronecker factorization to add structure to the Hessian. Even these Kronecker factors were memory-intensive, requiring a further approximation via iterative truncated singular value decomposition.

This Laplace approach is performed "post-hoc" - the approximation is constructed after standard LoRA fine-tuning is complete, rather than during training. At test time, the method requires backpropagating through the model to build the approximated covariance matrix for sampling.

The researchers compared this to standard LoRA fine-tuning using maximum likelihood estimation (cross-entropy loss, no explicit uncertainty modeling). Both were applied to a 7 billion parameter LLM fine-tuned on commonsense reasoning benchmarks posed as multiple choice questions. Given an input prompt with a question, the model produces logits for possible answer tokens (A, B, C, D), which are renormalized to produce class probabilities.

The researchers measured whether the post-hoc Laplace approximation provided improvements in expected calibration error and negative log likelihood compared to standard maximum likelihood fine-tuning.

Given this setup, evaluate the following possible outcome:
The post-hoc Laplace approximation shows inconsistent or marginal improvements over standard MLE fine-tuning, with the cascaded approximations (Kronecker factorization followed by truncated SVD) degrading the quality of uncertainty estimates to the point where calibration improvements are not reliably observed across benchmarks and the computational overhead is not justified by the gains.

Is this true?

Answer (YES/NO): NO